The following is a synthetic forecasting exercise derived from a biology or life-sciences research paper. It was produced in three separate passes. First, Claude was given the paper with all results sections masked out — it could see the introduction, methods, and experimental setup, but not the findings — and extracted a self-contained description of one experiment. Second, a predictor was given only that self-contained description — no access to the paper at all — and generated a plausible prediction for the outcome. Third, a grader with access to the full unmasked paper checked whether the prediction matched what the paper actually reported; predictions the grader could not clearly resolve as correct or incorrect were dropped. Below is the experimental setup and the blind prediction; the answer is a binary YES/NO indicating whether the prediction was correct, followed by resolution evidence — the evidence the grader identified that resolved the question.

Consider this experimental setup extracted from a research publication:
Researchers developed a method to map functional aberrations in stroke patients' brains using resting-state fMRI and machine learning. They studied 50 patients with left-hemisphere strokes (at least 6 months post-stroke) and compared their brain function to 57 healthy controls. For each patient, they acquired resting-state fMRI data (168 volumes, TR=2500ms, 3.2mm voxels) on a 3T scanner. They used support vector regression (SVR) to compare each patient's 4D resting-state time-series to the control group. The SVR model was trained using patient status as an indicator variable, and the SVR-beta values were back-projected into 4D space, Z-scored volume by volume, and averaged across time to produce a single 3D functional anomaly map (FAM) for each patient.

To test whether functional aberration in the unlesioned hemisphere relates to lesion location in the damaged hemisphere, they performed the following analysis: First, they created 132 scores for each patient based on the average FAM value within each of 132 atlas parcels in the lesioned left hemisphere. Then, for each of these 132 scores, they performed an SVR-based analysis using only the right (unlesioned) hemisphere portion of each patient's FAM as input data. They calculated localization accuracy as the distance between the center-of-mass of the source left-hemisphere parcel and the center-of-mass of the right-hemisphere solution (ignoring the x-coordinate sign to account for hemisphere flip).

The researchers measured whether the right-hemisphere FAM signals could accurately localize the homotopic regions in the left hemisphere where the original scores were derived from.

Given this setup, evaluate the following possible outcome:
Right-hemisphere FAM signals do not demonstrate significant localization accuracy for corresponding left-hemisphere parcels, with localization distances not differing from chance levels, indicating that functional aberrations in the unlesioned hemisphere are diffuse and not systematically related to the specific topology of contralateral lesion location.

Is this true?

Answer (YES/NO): NO